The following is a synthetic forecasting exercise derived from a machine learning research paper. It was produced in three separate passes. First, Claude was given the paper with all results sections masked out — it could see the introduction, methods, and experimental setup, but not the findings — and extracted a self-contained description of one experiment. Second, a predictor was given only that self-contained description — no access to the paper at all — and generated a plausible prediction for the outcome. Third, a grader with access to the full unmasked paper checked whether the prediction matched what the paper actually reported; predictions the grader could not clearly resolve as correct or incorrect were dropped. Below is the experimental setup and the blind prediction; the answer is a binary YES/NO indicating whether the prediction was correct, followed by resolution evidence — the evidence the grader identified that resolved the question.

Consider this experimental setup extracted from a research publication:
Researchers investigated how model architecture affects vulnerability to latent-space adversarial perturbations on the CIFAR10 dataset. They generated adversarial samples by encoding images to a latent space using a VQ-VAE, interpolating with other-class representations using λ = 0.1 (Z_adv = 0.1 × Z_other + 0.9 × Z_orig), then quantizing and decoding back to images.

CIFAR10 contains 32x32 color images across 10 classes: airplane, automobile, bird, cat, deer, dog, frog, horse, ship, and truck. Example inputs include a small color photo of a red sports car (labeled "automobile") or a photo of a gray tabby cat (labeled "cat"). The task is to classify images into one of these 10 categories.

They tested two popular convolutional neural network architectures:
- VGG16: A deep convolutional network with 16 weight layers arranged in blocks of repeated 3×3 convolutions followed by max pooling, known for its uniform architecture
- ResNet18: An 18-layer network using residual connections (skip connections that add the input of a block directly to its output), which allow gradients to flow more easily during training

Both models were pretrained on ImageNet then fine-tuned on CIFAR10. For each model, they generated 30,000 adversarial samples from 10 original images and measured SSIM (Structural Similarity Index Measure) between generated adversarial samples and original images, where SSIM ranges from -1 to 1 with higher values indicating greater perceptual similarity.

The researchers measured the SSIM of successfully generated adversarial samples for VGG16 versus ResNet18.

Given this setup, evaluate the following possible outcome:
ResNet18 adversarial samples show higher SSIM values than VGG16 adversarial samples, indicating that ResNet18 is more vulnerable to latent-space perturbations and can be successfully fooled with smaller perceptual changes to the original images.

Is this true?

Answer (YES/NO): NO